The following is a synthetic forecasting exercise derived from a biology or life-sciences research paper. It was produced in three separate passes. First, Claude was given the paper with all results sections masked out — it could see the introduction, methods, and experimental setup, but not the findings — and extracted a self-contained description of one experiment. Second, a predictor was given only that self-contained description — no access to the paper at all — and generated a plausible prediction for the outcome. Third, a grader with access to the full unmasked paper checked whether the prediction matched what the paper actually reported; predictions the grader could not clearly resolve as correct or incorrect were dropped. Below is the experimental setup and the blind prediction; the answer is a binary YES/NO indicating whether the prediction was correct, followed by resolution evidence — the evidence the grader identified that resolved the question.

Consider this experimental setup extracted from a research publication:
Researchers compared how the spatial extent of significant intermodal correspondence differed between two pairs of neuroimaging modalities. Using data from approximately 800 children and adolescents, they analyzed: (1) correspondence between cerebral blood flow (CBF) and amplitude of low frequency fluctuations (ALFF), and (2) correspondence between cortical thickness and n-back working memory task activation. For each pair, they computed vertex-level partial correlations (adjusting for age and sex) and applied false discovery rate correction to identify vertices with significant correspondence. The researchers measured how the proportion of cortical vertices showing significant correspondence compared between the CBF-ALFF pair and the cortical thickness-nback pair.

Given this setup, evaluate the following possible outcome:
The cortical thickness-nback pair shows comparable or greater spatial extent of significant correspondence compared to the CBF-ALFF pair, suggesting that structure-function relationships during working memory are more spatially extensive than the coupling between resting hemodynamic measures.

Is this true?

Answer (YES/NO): NO